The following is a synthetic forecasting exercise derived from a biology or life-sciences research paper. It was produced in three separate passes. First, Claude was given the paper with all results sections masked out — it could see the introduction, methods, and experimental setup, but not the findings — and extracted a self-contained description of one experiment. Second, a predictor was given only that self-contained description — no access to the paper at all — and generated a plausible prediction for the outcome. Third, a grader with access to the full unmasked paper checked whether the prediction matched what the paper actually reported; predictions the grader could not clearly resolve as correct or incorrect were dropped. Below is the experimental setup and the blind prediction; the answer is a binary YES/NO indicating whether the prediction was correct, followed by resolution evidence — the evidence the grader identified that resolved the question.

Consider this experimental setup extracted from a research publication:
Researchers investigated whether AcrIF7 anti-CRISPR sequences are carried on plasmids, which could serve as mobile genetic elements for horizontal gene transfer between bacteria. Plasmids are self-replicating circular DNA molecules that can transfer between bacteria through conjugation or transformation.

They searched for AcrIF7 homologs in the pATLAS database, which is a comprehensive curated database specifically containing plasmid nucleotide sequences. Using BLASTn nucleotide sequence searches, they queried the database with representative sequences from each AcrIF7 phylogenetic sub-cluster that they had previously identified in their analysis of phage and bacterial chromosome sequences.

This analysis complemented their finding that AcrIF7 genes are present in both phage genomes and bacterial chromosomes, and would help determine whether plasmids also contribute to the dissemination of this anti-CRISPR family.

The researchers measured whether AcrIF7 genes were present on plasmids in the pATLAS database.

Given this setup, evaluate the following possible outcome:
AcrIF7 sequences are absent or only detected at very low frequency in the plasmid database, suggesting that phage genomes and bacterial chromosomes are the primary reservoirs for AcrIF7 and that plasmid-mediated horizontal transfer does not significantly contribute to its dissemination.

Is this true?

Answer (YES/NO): YES